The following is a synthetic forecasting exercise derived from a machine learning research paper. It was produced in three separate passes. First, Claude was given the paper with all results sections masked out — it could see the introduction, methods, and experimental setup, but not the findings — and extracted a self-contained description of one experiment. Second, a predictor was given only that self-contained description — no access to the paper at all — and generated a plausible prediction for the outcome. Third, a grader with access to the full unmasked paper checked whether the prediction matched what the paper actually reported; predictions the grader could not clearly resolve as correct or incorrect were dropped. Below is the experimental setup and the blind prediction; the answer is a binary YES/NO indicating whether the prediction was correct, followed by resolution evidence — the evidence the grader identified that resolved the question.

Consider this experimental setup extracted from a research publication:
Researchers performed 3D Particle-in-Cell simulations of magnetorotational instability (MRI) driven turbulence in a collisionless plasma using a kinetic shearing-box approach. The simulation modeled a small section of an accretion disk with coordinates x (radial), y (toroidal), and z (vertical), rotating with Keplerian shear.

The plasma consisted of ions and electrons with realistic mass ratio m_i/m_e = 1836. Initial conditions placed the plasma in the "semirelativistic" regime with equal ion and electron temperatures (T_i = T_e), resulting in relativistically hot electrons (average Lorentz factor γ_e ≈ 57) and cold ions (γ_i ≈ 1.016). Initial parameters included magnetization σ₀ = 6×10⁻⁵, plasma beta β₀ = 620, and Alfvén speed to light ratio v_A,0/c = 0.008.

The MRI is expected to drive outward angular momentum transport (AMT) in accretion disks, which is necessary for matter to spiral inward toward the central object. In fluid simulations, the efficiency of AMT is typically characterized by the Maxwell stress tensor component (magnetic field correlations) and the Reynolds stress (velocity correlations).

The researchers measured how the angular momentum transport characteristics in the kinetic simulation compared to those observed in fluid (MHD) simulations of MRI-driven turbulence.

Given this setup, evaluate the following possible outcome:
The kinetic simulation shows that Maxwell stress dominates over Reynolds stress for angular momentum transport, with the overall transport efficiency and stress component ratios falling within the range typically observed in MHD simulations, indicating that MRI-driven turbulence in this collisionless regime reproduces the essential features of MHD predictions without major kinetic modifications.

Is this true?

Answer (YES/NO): NO